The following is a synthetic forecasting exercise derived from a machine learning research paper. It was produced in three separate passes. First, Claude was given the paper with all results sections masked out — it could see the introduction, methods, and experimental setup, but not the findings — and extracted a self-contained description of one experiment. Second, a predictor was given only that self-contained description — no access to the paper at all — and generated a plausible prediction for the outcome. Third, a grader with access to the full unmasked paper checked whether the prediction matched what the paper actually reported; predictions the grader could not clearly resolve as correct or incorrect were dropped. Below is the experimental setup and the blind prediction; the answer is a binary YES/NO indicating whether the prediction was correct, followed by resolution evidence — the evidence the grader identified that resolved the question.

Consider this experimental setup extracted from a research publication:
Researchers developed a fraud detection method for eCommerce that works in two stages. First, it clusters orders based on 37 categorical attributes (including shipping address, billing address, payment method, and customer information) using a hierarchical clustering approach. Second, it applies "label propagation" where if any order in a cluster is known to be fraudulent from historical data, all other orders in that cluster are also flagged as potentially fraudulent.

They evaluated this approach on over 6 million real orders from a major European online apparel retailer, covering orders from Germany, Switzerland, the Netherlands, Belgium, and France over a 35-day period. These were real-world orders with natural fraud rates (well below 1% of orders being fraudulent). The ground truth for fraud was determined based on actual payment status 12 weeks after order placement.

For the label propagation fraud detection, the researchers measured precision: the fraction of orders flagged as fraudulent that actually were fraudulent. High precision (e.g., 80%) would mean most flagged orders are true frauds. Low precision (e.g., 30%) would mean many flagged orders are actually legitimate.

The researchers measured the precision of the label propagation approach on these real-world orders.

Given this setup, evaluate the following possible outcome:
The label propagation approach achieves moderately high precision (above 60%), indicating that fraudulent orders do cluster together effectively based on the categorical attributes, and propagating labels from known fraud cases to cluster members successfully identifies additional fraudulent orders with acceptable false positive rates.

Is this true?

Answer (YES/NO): NO